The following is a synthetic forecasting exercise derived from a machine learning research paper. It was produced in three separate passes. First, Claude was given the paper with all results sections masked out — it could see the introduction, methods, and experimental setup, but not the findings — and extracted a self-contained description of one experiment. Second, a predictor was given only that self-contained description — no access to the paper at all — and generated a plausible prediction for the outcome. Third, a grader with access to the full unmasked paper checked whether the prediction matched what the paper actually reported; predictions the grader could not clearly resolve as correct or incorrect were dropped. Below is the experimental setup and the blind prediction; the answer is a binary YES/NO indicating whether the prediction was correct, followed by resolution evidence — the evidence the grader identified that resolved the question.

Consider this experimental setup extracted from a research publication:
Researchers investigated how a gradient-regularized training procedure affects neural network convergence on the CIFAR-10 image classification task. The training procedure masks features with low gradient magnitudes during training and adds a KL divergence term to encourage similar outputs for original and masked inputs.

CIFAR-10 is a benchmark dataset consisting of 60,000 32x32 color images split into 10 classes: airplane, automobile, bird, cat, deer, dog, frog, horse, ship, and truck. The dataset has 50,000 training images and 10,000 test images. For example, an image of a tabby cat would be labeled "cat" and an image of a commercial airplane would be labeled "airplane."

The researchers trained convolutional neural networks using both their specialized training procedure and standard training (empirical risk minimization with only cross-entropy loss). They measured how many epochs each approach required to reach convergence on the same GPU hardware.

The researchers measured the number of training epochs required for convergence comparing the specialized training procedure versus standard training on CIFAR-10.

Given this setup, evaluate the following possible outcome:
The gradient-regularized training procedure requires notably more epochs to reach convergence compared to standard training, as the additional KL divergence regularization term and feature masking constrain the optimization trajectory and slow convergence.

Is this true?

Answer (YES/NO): NO